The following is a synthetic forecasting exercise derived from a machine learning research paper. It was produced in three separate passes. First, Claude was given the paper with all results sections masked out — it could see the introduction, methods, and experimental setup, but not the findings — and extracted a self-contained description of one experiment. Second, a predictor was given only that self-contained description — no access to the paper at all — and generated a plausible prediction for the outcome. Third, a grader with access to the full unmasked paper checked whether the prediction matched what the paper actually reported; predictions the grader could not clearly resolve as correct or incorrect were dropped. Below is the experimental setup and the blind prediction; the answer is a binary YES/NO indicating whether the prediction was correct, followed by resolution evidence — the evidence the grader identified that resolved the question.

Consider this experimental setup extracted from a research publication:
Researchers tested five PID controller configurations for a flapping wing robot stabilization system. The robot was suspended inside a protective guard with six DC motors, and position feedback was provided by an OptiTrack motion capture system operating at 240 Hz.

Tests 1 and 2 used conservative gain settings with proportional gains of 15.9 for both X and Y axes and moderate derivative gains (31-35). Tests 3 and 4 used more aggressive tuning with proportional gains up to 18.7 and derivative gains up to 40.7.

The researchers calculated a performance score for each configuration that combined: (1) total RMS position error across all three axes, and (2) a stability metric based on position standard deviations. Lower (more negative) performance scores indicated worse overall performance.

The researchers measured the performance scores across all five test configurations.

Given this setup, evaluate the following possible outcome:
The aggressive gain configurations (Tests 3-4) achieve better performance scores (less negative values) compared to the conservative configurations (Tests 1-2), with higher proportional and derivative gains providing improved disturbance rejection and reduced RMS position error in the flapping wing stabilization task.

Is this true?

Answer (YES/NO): NO